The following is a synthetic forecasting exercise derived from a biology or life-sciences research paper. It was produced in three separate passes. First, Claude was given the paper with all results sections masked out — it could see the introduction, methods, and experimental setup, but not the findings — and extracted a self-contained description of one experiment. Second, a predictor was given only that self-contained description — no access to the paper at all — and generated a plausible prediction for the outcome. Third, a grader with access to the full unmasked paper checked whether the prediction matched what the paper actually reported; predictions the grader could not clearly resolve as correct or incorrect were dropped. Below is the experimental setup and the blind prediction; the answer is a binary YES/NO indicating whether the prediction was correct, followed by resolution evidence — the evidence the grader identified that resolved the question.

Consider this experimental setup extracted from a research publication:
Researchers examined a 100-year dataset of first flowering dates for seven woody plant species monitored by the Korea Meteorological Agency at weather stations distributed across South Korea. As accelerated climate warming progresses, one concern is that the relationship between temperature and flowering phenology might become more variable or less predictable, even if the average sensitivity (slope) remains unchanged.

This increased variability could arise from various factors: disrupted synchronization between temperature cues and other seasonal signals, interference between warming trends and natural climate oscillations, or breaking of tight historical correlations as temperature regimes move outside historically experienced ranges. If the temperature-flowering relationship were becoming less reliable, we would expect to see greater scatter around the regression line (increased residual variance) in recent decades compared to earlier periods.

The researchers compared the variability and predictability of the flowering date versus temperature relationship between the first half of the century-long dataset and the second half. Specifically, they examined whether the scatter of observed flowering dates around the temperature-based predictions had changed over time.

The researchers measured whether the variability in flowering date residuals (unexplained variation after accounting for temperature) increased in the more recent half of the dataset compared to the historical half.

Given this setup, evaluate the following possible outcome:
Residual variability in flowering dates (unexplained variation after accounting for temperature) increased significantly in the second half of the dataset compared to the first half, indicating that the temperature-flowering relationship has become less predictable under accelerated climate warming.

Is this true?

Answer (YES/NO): NO